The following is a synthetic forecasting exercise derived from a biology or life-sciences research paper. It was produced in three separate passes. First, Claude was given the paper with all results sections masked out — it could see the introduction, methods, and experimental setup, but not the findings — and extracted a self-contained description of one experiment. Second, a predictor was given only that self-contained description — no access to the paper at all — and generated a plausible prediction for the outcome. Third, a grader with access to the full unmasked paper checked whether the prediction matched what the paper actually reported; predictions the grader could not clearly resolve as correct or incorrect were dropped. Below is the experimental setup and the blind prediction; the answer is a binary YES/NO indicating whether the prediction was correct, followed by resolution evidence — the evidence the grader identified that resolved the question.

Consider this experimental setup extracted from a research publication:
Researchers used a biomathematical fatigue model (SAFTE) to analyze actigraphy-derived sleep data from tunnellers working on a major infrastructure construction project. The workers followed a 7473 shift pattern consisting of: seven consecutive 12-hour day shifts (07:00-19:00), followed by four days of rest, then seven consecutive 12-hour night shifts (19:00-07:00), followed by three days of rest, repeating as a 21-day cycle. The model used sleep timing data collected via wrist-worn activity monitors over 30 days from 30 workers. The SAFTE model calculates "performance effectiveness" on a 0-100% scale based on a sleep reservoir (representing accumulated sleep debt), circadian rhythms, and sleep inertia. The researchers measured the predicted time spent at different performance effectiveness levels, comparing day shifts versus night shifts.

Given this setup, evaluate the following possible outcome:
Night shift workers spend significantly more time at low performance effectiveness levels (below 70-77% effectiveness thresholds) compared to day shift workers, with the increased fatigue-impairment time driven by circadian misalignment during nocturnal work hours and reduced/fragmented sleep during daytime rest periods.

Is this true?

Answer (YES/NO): YES